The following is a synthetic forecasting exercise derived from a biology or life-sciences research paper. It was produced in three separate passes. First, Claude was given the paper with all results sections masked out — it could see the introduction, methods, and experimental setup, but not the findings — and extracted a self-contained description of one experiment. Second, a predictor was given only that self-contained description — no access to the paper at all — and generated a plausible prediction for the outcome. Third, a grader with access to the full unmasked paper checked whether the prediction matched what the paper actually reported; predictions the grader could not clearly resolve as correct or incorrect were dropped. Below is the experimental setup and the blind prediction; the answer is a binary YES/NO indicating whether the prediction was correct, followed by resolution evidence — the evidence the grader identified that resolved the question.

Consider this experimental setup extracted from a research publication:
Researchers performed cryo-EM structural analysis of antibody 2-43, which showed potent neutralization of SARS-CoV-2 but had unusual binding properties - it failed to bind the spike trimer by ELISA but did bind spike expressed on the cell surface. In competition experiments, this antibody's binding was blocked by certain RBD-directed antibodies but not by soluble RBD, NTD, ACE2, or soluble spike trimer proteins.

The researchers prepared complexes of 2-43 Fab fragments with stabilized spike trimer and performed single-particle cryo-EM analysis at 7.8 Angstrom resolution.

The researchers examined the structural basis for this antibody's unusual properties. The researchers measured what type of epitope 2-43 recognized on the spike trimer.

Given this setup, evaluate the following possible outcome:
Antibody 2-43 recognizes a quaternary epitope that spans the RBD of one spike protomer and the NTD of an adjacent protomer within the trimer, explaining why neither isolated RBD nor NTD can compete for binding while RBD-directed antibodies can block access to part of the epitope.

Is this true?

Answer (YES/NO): YES